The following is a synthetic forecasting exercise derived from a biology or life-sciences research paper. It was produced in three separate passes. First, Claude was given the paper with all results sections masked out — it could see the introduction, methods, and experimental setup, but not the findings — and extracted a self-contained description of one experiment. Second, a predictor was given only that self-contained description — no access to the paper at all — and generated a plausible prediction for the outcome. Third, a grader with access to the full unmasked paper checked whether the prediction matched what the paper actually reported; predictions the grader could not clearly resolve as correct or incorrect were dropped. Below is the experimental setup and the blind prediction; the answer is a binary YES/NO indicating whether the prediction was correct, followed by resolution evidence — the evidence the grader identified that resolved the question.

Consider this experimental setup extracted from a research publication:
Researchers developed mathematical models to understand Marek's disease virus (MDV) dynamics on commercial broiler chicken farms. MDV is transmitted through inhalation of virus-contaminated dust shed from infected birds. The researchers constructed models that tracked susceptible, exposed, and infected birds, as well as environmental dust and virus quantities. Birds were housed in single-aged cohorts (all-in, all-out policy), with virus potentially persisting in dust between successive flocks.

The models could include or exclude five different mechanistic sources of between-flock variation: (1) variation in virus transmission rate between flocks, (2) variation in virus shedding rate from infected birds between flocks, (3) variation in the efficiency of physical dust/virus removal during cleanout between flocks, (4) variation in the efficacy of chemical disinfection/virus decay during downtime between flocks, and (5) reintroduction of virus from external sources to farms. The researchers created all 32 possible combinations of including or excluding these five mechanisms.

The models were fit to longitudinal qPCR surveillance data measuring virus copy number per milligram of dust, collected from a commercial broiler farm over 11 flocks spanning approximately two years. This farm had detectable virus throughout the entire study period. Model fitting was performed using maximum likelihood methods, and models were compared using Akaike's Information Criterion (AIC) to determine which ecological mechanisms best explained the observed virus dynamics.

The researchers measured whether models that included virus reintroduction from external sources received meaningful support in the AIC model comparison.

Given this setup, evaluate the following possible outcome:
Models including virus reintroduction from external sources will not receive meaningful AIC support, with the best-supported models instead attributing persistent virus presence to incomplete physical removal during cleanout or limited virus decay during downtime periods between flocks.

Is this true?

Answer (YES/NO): YES